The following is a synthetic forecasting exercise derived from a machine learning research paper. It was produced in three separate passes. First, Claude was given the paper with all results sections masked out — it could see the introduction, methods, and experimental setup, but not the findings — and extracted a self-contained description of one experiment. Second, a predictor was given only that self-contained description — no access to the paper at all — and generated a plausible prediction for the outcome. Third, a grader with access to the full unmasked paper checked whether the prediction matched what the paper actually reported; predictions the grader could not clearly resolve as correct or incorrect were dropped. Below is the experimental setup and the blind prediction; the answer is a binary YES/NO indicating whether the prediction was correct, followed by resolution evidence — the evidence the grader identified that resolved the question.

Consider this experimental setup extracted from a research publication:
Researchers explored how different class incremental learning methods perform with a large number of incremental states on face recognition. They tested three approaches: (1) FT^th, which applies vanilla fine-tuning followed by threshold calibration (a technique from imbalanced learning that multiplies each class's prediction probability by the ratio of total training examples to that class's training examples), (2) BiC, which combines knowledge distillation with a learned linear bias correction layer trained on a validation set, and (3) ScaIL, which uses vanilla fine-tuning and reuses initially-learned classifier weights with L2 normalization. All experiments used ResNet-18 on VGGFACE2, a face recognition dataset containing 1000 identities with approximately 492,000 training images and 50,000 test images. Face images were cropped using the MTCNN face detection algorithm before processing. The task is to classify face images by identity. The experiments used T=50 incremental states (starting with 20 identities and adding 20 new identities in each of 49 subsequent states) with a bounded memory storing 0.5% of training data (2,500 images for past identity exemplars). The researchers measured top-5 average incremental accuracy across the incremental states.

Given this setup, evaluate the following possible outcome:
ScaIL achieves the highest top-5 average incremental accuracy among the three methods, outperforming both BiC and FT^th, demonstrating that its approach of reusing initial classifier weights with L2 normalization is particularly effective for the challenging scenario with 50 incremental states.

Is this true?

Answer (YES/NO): YES